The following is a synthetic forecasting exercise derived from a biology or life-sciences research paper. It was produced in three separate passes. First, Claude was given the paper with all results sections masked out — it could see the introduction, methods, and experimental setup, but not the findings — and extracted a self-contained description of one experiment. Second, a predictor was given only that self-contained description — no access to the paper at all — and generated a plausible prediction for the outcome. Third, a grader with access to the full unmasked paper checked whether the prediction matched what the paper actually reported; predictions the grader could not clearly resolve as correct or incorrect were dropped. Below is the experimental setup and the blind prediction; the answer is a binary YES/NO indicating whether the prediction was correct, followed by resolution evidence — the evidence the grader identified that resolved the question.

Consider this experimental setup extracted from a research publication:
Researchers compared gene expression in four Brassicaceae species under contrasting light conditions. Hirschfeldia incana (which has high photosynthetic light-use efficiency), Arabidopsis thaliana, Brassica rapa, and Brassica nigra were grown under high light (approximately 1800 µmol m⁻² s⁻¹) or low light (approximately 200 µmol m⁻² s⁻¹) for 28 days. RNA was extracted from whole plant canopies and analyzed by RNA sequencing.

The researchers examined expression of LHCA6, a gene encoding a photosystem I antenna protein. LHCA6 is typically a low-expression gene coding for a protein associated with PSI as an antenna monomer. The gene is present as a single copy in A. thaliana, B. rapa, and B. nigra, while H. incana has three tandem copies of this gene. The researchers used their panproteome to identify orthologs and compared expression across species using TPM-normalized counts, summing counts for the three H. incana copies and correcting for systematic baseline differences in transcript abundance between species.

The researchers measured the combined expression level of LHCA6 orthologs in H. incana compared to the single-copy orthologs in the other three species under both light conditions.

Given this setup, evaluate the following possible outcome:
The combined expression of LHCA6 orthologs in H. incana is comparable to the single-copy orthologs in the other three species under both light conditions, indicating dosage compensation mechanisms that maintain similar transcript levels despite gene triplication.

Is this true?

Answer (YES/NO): NO